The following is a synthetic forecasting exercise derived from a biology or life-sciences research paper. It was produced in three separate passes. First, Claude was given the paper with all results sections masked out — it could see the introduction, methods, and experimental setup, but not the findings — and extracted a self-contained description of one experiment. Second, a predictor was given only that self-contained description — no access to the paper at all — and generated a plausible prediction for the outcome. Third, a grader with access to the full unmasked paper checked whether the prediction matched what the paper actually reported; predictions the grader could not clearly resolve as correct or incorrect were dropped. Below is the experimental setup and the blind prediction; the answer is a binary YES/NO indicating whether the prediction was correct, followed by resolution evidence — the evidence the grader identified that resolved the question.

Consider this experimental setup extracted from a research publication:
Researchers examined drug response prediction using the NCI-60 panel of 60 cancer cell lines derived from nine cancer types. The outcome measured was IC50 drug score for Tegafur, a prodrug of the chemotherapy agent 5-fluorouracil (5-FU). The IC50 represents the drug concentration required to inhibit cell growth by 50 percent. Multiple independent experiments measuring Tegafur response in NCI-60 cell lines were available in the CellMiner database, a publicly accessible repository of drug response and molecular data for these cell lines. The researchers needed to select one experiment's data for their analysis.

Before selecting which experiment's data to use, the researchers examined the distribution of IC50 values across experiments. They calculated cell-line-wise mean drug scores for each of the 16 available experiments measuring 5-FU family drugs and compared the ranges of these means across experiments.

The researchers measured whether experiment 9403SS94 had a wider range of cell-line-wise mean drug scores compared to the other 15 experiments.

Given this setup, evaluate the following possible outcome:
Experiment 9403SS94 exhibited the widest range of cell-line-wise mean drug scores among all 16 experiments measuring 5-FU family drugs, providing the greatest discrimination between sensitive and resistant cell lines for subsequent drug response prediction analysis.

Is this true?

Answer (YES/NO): YES